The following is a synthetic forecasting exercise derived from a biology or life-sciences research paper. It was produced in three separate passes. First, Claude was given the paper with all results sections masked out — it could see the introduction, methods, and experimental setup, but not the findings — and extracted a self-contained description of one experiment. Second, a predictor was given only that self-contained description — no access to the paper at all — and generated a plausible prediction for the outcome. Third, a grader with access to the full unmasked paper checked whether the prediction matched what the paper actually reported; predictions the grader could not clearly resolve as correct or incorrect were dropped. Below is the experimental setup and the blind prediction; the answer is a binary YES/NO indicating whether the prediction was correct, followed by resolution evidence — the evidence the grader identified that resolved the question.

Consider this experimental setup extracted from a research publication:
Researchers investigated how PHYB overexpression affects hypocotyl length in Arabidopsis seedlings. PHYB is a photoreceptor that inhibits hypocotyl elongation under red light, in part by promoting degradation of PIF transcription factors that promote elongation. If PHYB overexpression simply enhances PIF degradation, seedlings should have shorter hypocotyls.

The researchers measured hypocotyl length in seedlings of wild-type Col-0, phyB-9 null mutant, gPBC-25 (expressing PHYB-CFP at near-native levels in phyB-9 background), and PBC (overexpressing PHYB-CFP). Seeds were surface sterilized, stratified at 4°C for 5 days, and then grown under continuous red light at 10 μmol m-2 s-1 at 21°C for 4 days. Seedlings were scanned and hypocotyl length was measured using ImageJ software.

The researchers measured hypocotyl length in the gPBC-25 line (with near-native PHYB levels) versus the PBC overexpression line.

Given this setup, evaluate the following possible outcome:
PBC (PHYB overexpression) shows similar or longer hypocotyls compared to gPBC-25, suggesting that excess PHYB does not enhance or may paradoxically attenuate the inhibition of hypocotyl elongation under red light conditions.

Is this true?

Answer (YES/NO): NO